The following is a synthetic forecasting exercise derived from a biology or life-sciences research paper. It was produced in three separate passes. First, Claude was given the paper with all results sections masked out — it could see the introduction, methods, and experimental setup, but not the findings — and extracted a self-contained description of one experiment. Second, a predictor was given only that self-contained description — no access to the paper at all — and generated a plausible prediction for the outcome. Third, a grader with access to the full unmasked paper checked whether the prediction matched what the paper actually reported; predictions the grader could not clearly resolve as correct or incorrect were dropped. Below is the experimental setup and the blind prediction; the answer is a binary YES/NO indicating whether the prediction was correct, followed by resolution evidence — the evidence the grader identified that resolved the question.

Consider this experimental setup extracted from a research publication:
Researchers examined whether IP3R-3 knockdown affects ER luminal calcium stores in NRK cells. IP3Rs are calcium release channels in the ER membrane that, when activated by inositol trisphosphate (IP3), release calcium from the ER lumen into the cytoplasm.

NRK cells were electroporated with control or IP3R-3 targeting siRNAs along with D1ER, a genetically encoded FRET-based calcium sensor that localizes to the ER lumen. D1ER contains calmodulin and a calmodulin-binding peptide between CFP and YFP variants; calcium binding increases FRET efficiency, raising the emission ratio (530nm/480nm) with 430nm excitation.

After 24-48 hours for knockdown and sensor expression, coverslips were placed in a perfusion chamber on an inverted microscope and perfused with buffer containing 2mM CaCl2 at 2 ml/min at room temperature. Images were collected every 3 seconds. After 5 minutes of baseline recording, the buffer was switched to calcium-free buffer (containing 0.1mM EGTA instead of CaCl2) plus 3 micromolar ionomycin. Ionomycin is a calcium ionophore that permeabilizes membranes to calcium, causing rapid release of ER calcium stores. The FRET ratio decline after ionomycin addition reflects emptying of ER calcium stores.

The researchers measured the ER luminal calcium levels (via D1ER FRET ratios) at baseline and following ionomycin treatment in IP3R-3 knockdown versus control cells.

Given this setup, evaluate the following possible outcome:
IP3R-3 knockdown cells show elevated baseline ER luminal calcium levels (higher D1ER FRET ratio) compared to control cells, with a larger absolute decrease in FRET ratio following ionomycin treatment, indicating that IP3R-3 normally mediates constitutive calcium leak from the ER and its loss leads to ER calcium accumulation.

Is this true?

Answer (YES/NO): NO